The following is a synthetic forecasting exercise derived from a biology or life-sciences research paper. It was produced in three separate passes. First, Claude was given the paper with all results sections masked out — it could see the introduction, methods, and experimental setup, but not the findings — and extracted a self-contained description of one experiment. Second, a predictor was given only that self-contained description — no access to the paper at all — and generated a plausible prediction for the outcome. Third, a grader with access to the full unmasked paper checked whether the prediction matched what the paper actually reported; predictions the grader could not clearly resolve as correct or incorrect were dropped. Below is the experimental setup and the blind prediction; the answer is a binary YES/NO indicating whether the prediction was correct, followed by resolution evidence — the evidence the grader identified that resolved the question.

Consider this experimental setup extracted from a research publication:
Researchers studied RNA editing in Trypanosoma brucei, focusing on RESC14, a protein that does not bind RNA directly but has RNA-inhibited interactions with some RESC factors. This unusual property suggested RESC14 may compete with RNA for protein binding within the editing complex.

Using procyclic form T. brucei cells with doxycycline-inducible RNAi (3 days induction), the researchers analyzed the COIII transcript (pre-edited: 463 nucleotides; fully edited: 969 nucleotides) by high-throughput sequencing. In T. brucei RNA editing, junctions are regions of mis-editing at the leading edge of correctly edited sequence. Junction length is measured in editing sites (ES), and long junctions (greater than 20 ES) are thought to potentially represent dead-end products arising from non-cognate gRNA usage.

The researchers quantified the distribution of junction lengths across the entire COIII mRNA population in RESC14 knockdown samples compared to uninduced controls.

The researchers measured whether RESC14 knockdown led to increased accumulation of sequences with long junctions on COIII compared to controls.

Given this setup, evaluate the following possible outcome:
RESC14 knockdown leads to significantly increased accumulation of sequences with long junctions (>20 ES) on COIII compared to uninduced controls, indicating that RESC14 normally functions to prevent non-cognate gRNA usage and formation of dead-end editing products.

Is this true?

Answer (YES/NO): NO